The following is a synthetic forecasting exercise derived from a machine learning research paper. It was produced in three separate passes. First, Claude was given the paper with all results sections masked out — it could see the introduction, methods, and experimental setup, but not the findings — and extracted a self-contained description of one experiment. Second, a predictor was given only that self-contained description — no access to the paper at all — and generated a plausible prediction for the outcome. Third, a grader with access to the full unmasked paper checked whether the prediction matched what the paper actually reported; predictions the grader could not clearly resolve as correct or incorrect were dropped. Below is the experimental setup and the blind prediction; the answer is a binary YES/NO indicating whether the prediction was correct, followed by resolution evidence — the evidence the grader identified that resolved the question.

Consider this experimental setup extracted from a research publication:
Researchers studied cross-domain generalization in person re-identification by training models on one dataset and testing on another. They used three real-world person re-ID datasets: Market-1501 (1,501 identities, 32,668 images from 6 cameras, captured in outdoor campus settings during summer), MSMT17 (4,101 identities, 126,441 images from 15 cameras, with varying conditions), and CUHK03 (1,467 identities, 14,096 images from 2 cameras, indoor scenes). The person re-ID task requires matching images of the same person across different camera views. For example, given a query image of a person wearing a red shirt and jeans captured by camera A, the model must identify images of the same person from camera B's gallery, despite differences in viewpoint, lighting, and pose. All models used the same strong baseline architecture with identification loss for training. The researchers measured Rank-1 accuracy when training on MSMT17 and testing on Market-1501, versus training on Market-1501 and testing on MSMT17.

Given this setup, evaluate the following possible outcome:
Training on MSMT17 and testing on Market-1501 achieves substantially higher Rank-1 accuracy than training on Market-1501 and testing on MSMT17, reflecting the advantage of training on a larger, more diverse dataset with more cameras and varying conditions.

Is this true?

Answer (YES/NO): YES